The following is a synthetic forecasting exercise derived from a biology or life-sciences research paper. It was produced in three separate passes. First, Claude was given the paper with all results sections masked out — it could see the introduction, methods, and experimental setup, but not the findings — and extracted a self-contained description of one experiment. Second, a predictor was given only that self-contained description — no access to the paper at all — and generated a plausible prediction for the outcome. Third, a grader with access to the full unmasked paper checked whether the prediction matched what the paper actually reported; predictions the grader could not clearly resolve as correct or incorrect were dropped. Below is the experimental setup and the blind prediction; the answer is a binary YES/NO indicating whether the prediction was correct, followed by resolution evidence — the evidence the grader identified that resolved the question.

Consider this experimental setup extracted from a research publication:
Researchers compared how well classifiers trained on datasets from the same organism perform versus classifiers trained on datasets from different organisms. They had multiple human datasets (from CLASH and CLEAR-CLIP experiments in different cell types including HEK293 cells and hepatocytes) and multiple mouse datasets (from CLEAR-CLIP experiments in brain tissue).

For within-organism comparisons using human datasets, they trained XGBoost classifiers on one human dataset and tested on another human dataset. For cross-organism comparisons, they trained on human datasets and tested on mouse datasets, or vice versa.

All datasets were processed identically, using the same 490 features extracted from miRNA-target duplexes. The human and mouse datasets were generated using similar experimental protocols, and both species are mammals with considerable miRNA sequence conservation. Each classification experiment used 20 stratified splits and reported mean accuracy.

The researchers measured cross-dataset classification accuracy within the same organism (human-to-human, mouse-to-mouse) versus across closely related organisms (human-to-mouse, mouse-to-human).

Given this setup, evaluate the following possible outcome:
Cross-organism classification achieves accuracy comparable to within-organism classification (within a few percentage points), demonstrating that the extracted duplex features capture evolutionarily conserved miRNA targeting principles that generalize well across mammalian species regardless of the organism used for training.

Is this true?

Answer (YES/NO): NO